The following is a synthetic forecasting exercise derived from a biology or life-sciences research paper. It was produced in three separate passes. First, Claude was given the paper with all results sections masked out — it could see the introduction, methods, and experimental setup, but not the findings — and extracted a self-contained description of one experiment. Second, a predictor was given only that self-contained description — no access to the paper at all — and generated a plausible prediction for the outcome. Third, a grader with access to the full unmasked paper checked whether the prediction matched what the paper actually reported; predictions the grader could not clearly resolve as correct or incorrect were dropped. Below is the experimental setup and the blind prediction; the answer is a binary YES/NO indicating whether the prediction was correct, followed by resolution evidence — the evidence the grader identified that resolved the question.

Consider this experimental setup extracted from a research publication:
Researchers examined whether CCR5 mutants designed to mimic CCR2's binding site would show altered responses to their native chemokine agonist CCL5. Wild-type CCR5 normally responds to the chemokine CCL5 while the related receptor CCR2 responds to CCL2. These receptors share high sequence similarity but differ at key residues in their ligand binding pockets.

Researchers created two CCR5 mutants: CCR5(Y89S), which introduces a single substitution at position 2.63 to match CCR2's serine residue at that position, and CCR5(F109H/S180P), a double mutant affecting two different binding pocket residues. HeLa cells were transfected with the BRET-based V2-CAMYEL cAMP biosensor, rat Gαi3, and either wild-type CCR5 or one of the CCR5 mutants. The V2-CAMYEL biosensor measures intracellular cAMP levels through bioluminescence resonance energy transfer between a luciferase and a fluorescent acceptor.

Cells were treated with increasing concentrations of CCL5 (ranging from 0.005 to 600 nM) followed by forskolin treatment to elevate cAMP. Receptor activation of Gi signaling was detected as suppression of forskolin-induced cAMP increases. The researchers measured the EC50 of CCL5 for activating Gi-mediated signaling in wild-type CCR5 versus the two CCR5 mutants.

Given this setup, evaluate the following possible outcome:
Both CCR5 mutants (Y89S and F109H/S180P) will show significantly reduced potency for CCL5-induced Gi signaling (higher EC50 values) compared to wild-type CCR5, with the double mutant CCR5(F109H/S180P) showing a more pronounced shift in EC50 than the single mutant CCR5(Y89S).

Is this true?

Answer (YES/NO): NO